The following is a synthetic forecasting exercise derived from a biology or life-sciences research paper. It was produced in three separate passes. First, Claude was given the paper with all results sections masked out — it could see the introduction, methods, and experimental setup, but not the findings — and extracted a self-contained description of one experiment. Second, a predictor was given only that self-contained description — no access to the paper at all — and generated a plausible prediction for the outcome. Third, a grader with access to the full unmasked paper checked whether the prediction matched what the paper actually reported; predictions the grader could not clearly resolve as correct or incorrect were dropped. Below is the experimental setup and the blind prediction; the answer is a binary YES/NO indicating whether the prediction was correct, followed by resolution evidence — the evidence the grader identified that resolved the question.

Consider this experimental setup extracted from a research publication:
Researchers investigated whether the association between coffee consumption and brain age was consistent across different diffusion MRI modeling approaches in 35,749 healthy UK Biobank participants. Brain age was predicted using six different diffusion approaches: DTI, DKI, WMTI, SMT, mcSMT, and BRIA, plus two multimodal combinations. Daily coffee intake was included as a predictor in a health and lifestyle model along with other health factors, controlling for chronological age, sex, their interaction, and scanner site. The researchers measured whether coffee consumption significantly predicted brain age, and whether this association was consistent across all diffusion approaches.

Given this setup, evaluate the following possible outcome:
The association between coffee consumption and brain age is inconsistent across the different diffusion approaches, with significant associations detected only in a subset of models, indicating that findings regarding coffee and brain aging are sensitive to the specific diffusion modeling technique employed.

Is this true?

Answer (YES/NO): NO